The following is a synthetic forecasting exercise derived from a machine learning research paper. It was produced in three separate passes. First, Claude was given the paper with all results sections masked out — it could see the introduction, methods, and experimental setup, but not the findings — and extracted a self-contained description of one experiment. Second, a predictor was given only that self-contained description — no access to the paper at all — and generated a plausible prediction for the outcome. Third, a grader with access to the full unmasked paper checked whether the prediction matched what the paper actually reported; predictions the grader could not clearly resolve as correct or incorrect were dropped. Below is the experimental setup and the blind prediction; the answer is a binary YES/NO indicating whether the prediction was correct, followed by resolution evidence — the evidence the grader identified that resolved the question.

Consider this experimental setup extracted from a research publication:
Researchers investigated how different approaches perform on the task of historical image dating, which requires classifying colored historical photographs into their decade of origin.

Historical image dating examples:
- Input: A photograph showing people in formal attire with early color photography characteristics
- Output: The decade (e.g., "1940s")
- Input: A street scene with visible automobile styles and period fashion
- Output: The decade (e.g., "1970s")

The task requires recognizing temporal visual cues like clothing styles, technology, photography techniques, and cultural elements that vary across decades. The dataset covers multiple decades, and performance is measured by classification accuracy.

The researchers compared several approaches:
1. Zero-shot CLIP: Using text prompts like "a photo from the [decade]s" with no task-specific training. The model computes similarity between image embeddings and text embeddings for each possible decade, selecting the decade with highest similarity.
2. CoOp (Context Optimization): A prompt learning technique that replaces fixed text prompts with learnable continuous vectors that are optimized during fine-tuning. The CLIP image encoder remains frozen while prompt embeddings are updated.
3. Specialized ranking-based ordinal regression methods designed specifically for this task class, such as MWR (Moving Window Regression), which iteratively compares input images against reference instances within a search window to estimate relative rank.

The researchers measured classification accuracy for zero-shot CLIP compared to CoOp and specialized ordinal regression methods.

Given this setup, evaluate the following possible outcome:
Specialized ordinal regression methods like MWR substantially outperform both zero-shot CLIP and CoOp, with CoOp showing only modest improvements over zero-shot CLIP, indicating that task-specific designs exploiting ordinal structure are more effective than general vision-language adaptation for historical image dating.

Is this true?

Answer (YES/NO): NO